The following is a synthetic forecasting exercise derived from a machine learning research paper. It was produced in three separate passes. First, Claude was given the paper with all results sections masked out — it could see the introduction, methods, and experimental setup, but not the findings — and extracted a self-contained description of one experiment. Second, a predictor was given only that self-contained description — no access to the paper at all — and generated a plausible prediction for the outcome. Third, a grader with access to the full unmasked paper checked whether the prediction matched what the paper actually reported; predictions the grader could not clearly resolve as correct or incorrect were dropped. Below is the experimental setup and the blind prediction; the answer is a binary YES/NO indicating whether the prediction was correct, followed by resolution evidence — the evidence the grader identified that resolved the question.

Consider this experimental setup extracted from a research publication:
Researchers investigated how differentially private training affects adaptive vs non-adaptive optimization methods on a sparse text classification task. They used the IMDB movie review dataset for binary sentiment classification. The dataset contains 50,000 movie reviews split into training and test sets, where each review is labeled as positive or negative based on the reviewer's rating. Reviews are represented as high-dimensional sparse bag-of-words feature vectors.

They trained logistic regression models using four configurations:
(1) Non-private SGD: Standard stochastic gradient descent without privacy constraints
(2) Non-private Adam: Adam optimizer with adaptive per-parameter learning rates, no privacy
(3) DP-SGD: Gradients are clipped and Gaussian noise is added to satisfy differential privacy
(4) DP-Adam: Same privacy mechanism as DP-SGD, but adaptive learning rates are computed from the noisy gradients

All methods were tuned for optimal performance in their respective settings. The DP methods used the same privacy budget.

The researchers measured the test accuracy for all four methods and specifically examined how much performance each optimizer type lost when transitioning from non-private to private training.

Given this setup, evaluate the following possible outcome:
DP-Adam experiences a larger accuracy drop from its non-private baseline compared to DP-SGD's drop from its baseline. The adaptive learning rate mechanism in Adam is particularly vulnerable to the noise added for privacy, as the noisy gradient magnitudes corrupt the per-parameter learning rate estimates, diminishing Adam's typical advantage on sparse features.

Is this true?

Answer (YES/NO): YES